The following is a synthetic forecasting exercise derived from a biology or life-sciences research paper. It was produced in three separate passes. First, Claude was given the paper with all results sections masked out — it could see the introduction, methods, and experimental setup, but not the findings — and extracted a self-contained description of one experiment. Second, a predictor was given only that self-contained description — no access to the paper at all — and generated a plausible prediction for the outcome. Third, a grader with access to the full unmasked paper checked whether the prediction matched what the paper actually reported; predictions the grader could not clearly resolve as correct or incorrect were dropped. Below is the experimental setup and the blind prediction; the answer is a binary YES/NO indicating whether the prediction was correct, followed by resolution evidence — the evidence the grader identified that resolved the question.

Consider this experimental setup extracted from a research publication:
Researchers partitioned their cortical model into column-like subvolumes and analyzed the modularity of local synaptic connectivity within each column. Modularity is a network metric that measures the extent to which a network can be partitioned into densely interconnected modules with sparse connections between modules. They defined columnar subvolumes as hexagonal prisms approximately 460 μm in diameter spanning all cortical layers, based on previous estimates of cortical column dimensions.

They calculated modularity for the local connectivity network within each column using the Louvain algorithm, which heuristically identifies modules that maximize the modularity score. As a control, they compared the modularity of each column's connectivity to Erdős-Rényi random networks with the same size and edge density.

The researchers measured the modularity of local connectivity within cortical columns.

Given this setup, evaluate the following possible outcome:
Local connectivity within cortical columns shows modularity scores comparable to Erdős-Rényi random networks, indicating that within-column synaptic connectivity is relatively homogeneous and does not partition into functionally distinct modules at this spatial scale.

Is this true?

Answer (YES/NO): NO